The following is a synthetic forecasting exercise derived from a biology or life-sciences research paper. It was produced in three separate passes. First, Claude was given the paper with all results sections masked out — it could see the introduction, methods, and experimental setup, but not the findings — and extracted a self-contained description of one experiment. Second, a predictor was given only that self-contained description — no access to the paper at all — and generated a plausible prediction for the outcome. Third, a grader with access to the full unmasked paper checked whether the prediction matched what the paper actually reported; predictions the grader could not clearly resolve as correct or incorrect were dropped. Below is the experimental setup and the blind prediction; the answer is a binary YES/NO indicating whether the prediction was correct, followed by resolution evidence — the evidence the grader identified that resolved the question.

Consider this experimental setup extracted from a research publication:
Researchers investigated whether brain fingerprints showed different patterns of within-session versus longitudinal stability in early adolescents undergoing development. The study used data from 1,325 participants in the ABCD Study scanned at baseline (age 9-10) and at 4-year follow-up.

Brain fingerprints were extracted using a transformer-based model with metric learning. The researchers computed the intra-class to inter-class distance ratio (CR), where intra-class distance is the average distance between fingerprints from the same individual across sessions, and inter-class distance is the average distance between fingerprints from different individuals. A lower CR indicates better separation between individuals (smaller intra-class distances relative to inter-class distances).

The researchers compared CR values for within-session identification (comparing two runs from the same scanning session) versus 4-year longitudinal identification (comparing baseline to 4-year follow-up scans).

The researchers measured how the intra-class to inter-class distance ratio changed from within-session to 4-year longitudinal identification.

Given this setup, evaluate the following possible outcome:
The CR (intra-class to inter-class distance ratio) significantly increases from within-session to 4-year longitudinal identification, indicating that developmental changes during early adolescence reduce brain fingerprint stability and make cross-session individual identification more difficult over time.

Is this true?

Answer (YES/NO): YES